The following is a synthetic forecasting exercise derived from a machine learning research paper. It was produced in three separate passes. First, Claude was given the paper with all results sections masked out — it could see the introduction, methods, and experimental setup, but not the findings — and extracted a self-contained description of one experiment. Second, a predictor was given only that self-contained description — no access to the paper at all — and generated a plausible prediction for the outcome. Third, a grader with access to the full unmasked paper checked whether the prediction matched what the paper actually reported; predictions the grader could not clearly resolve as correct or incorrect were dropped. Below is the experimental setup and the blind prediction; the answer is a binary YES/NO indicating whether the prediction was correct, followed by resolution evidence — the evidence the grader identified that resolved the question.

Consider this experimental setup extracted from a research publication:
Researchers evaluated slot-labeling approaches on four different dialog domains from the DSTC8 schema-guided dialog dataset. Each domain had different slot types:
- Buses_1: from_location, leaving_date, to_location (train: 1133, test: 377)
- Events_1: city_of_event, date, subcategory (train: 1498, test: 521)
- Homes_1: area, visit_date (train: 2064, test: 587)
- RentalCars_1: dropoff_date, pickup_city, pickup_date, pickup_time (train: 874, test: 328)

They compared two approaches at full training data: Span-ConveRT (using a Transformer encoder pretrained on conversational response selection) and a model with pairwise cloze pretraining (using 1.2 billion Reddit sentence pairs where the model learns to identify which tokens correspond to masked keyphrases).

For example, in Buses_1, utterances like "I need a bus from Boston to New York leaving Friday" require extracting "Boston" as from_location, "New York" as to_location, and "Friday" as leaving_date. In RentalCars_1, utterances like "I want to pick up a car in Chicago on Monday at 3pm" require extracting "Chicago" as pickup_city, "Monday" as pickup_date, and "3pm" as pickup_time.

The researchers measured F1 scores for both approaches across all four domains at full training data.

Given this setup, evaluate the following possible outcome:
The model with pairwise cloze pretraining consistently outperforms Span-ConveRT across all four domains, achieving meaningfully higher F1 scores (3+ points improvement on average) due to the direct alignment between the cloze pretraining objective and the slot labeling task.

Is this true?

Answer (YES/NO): NO